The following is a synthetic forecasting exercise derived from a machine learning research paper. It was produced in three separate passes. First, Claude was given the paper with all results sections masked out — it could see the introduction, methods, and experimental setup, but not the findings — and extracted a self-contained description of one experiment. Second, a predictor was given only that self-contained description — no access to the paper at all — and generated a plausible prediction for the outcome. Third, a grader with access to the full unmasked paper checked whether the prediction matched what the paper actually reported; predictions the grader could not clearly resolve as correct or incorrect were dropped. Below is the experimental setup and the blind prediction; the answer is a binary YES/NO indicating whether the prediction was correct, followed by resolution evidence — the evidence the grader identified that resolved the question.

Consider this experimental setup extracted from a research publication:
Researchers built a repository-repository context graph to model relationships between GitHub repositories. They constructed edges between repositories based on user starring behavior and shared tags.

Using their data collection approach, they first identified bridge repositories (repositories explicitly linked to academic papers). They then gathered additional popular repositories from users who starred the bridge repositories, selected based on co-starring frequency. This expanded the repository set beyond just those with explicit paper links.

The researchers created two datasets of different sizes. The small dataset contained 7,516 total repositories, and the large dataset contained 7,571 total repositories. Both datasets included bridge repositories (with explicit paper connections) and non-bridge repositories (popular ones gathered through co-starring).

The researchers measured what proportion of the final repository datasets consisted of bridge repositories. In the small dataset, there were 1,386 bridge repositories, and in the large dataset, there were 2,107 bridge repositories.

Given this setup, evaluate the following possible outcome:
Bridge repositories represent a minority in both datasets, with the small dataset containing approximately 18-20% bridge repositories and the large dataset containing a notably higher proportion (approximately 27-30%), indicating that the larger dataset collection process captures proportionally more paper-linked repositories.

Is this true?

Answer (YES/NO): YES